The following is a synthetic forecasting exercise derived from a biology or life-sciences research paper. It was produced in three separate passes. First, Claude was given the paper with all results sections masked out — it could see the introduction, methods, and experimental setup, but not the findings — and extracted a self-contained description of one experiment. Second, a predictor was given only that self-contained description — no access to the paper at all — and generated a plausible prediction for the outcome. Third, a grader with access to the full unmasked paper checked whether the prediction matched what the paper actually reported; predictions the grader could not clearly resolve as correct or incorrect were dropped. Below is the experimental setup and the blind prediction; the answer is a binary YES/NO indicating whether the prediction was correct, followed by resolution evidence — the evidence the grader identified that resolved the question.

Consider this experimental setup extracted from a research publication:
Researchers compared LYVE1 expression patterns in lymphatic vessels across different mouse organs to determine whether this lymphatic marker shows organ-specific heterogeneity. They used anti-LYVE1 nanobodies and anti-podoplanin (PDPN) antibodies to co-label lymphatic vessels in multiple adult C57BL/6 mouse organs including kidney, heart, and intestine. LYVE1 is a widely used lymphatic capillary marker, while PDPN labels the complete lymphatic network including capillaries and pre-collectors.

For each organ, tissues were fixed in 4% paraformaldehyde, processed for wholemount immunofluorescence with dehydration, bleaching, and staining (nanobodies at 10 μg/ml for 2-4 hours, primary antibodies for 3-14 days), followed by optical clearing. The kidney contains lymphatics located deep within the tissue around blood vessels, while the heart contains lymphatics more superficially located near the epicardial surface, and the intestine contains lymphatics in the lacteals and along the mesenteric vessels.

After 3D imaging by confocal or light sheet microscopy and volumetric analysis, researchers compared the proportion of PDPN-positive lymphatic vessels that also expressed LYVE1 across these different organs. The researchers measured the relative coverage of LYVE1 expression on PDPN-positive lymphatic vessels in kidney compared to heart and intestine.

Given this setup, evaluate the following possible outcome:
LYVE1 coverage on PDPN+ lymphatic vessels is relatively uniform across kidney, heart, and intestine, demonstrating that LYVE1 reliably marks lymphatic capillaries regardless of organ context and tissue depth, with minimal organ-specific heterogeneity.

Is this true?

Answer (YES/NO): NO